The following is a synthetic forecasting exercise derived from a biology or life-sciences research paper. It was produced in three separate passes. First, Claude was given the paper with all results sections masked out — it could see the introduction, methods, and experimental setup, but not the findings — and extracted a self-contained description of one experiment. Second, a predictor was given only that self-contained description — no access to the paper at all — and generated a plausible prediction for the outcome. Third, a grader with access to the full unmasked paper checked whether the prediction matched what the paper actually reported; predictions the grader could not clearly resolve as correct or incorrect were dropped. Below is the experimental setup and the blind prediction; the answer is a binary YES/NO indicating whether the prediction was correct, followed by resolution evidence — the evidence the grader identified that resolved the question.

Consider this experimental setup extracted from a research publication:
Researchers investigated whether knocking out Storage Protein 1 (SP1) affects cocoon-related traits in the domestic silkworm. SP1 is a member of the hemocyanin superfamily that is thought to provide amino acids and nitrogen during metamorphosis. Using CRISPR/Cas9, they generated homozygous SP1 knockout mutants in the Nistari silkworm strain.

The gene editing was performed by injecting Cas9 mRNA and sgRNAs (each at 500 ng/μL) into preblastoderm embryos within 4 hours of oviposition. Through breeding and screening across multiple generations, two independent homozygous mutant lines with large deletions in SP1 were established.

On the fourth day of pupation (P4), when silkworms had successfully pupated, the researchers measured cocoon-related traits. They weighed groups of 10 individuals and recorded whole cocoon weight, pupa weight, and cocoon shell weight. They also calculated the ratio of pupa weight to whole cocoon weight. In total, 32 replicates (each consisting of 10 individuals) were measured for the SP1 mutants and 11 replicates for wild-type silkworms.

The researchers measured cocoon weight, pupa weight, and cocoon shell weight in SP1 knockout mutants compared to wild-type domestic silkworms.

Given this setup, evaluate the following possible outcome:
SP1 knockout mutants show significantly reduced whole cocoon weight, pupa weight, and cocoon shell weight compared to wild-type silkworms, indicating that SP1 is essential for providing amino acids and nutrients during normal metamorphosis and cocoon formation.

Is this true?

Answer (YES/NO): NO